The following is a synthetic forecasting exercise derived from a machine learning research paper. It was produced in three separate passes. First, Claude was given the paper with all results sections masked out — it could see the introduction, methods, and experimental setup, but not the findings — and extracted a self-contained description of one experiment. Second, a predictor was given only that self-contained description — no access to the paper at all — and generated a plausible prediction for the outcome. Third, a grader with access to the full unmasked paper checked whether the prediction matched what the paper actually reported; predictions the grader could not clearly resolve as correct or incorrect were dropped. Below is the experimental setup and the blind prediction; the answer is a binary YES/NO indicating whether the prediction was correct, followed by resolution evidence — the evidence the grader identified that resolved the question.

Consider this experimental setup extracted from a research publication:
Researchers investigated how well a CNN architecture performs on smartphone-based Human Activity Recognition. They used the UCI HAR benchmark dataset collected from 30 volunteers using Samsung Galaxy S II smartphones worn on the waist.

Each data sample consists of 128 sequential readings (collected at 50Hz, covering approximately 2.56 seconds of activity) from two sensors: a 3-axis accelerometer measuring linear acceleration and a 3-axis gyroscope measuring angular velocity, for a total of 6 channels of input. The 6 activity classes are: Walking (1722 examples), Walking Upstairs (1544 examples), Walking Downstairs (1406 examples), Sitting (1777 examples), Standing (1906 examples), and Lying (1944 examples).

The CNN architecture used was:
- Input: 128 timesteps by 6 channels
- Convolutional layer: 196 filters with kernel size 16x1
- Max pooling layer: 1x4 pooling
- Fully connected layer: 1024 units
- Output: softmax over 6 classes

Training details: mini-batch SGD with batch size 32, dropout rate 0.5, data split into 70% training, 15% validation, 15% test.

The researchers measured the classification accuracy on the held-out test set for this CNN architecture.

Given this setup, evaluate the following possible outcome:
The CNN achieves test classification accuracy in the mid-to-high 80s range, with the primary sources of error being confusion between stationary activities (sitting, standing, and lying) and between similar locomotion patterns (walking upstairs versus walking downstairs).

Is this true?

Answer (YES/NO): NO